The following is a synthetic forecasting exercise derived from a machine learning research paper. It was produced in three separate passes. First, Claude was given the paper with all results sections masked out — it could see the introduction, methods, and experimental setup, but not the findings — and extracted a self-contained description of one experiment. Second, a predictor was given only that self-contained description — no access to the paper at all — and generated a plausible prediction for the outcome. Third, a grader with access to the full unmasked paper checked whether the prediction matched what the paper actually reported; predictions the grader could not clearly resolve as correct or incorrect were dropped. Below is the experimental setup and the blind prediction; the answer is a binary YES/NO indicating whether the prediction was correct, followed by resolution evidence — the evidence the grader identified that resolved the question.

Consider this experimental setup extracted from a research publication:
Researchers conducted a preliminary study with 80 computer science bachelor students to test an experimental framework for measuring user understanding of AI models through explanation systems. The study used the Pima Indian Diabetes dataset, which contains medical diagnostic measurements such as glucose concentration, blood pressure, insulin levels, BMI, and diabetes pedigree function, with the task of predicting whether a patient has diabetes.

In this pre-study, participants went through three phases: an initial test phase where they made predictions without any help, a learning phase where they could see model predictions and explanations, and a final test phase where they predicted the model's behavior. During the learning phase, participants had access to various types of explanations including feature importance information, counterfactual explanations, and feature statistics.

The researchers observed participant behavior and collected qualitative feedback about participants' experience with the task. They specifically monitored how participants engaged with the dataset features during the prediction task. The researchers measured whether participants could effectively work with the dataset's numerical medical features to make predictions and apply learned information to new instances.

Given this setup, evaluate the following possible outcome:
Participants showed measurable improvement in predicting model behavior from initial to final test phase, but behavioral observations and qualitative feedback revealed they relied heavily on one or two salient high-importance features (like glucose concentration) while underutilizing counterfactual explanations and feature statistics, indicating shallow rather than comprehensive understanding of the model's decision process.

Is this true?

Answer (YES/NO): NO